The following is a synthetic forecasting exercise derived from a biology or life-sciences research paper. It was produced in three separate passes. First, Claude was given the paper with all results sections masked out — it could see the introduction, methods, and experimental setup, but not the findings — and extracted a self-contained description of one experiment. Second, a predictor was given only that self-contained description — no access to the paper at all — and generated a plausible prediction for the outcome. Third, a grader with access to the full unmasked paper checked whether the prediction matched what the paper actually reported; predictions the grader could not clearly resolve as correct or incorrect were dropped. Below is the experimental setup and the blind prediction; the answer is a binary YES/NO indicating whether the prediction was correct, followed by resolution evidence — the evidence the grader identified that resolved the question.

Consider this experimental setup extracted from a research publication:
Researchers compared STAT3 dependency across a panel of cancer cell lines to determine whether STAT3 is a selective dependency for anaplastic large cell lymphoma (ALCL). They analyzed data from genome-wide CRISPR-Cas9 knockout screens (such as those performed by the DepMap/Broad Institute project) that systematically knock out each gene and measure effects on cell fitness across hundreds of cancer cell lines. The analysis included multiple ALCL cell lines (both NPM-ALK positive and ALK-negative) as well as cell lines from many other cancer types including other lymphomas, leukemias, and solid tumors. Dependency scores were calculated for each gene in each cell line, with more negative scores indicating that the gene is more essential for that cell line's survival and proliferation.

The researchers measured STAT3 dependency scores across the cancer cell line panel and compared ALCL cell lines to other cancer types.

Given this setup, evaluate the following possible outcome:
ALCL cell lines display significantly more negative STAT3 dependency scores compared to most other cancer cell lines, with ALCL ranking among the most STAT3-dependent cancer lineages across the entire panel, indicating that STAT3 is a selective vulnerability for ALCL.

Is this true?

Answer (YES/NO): YES